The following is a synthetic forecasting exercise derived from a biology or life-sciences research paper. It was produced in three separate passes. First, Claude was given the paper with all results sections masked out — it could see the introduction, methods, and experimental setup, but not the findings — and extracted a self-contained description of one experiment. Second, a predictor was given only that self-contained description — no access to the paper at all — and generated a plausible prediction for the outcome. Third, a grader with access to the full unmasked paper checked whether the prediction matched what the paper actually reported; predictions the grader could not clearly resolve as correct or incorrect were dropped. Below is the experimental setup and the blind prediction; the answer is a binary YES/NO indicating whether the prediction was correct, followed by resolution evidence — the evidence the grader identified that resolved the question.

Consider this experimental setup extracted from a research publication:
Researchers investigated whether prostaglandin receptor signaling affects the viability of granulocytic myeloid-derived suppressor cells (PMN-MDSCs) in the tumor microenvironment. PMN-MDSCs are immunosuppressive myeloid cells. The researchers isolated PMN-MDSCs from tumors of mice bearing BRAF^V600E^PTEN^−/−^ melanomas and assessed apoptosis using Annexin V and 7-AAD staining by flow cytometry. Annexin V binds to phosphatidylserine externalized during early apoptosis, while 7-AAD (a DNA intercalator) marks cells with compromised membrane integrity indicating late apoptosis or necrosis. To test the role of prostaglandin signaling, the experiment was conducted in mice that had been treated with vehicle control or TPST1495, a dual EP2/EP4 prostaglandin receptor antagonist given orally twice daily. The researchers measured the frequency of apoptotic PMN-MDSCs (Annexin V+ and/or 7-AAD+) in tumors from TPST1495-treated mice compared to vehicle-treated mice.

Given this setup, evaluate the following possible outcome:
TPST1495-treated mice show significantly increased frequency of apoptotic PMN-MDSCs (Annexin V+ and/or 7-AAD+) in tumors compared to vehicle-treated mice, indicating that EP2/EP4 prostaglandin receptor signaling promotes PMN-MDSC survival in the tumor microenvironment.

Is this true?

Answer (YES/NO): YES